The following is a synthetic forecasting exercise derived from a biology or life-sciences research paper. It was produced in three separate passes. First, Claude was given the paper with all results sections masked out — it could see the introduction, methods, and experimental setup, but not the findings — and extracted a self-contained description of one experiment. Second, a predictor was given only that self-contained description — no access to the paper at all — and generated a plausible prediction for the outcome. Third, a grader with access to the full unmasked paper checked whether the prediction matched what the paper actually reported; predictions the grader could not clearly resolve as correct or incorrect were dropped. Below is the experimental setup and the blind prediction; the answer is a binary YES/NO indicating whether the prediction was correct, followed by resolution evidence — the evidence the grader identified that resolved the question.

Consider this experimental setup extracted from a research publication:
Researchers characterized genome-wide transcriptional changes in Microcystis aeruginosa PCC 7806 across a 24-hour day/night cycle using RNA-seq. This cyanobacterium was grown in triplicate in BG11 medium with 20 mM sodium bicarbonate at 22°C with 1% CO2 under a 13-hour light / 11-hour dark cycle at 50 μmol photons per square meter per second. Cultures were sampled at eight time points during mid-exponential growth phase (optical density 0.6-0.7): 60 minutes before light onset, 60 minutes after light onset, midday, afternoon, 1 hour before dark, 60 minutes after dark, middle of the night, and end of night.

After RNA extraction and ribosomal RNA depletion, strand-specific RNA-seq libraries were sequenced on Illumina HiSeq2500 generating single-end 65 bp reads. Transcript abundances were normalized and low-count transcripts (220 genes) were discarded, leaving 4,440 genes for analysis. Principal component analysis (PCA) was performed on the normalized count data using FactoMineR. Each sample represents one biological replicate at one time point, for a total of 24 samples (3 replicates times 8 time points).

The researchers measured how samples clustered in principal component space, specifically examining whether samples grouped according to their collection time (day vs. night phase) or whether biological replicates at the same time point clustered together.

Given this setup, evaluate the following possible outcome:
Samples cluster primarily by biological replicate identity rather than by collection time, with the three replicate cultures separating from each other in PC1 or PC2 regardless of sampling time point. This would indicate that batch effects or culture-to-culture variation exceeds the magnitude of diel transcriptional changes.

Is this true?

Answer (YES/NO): NO